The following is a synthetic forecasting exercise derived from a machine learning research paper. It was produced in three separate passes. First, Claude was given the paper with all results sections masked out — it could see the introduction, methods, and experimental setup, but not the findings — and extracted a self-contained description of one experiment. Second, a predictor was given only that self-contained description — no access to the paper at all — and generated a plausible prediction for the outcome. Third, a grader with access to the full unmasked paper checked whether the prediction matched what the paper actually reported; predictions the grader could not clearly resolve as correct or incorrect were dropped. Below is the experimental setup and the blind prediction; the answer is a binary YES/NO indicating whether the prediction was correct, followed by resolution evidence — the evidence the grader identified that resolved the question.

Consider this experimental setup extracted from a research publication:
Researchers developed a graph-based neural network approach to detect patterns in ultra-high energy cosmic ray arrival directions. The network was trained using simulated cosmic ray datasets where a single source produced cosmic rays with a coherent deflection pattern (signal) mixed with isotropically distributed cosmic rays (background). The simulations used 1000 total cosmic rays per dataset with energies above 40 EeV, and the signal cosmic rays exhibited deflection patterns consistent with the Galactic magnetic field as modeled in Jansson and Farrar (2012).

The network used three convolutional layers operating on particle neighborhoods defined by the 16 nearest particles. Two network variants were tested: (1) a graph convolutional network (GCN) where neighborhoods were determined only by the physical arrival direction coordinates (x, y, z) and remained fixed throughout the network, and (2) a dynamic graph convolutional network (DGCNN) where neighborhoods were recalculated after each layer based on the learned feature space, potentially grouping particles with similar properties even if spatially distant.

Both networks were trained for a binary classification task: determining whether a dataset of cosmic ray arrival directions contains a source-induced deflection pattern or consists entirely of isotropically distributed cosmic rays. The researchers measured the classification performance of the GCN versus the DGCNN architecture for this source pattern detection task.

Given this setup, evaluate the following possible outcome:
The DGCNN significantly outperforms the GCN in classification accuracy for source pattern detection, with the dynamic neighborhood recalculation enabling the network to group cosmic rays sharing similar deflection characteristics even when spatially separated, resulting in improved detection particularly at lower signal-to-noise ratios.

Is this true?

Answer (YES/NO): NO